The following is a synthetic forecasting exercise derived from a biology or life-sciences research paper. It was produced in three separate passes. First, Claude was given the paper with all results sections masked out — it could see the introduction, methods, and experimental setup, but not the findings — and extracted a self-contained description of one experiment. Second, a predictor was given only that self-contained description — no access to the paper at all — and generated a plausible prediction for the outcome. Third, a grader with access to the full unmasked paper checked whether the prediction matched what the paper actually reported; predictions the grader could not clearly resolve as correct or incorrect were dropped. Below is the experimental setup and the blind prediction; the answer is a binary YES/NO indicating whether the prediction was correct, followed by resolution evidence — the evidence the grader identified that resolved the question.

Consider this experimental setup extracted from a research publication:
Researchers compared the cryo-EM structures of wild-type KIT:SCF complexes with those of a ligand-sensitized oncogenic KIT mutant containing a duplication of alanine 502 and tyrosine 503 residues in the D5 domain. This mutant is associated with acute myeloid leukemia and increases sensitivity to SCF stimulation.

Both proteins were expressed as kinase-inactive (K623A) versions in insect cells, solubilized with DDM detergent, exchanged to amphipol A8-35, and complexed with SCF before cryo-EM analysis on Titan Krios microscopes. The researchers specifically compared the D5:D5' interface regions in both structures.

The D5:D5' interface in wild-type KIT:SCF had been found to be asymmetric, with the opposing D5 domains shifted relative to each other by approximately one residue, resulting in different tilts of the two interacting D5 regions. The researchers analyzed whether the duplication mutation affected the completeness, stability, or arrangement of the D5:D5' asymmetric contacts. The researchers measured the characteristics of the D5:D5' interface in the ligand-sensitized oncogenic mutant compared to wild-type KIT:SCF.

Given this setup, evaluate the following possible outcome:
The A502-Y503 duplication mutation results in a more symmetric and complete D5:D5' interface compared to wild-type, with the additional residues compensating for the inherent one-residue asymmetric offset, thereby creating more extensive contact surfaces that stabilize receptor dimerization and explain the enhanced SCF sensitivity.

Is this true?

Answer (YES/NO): NO